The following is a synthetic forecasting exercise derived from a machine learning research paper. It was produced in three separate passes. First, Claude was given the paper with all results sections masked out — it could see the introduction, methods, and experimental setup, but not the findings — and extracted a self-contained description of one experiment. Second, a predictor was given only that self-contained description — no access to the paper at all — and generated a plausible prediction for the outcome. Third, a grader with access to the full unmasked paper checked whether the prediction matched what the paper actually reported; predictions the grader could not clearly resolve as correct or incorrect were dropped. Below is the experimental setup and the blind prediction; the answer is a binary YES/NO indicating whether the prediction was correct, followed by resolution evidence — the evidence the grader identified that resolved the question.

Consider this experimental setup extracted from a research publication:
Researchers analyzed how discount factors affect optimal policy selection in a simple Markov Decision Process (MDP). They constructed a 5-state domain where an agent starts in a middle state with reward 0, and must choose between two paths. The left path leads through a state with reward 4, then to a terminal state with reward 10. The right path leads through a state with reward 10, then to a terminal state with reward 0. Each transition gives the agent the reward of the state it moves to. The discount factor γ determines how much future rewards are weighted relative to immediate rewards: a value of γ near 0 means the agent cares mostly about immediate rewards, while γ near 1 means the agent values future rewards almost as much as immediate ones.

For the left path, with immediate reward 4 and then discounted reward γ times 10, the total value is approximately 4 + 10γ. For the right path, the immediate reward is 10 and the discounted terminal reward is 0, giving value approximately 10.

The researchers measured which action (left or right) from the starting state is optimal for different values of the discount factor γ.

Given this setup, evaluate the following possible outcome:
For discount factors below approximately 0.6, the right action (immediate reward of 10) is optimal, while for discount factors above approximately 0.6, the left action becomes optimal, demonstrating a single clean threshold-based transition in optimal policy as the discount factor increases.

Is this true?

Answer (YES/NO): YES